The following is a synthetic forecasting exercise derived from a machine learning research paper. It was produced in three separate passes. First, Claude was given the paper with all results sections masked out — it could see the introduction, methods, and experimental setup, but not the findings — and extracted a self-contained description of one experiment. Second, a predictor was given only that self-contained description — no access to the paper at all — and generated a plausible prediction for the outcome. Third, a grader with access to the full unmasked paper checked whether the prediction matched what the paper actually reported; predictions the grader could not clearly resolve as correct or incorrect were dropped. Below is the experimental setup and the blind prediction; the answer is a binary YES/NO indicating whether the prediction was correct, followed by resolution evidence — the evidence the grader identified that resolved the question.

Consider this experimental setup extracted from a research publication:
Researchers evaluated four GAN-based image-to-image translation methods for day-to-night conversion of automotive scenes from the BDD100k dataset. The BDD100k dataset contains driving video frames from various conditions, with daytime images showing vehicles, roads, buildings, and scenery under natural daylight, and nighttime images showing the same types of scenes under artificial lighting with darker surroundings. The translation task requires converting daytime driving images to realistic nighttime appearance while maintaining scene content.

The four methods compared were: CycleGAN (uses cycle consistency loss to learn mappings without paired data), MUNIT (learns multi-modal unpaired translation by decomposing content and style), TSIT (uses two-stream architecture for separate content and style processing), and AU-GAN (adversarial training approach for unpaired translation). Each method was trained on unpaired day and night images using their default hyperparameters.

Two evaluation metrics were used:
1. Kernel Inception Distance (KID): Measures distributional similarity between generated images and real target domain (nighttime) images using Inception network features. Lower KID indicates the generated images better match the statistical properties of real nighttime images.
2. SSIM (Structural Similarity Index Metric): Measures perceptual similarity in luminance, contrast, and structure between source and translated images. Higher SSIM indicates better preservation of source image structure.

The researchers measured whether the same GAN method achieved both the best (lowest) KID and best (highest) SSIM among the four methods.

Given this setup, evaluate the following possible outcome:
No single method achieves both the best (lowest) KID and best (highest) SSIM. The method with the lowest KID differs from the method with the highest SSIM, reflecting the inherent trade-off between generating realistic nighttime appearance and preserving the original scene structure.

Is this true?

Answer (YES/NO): YES